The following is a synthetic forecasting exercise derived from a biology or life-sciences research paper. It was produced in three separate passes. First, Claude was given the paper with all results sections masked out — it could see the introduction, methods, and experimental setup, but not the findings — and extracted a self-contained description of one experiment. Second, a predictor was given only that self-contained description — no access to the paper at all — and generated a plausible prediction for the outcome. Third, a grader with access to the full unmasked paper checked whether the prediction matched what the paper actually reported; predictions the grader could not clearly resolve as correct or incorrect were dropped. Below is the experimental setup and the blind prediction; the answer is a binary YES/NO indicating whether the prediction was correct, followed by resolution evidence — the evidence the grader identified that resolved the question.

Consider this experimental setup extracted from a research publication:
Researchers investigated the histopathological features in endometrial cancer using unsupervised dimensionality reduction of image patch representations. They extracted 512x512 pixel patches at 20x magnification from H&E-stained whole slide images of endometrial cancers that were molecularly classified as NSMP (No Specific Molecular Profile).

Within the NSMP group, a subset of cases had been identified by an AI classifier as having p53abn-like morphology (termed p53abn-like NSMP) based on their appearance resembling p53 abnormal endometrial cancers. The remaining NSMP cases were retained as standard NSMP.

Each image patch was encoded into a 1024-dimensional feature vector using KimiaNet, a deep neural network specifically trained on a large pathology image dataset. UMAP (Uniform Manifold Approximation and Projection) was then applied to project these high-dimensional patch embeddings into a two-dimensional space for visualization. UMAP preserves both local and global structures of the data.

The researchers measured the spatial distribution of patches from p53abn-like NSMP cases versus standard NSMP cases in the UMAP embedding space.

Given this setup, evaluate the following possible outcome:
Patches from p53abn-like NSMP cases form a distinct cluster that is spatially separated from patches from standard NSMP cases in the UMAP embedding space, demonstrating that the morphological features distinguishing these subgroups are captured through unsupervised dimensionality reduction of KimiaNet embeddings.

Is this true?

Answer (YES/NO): YES